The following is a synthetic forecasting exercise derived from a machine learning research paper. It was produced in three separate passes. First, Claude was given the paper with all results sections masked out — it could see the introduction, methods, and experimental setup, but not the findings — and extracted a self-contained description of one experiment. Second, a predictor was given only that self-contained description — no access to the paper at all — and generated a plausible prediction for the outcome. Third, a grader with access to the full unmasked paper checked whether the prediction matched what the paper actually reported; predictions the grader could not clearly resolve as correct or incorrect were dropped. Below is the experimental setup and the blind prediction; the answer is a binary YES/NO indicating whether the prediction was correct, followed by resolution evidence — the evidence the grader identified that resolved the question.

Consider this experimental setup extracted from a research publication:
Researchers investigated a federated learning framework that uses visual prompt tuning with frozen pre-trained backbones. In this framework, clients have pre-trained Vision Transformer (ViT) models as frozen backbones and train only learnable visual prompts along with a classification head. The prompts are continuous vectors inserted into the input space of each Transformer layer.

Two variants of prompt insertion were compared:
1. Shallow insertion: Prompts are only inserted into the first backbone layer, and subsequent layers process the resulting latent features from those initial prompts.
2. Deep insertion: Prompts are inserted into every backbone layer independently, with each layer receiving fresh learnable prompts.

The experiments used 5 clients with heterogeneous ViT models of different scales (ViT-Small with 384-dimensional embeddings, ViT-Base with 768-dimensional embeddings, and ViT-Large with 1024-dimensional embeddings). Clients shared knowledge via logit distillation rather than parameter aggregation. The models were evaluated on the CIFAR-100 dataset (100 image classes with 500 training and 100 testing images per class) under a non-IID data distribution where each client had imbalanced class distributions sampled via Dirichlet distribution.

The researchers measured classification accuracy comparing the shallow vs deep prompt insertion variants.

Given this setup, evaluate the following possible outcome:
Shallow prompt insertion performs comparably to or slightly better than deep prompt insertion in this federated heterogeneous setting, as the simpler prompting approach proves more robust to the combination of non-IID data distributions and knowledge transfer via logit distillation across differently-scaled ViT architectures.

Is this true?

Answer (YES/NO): NO